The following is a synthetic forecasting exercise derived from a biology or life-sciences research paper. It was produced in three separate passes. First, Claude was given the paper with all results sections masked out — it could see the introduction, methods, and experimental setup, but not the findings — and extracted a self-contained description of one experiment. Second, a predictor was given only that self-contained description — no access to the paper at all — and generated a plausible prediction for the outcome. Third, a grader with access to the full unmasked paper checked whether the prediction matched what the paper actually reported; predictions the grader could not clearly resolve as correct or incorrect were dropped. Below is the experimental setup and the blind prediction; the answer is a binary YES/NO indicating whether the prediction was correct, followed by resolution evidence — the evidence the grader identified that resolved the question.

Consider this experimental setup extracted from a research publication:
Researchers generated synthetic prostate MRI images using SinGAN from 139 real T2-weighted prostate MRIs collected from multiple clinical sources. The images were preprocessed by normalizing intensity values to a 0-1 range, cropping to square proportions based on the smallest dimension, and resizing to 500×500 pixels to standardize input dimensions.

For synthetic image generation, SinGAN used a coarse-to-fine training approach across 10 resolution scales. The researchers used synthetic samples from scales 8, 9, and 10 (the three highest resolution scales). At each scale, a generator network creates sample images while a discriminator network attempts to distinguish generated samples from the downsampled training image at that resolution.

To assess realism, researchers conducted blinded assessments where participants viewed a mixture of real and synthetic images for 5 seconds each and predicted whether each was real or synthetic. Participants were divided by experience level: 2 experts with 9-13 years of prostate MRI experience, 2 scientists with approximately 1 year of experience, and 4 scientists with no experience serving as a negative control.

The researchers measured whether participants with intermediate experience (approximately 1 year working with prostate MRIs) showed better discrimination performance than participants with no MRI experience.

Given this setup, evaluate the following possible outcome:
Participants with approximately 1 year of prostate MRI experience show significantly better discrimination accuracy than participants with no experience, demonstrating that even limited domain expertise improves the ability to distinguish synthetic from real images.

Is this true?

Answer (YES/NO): NO